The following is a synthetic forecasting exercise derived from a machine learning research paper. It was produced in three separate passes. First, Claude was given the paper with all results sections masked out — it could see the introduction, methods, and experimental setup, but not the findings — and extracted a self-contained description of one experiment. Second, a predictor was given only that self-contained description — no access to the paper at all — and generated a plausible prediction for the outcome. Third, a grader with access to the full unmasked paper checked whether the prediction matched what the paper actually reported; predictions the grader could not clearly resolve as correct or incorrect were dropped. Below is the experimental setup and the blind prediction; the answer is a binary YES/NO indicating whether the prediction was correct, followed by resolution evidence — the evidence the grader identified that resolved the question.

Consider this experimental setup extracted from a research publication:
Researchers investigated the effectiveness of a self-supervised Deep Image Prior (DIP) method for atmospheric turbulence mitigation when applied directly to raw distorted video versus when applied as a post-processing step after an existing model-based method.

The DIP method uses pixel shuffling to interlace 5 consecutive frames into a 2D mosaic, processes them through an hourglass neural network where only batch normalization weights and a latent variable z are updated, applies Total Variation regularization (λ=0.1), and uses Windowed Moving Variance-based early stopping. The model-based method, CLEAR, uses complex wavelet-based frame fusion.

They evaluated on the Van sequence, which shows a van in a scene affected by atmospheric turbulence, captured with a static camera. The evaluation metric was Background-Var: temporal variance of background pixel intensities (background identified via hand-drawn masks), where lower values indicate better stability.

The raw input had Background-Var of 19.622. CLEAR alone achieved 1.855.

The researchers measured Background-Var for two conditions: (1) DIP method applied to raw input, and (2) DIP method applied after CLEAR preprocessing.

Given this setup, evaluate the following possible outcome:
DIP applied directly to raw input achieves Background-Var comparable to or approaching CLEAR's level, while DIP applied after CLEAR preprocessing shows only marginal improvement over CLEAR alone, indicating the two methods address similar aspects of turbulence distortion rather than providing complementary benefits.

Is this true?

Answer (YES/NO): NO